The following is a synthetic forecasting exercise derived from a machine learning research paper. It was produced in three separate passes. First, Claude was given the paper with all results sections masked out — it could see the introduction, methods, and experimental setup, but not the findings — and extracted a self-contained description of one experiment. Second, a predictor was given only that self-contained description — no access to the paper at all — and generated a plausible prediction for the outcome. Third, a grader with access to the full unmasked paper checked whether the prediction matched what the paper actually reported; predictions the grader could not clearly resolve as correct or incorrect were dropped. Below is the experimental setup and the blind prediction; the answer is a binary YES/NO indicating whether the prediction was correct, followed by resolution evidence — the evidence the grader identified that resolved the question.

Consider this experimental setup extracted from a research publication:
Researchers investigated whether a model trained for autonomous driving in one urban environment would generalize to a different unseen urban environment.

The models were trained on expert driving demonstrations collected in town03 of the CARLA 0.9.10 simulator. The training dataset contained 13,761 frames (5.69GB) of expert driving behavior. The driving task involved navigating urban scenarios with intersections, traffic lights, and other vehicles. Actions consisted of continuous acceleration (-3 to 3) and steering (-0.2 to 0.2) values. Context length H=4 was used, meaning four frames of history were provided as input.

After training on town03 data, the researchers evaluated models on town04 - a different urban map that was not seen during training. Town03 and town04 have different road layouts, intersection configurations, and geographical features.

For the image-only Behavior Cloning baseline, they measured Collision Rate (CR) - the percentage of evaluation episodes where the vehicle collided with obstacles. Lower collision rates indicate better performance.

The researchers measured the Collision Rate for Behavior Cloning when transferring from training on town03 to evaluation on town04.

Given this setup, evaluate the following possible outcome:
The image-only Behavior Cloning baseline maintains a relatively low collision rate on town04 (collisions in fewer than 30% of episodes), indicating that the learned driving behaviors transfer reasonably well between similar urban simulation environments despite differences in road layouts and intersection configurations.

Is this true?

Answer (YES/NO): NO